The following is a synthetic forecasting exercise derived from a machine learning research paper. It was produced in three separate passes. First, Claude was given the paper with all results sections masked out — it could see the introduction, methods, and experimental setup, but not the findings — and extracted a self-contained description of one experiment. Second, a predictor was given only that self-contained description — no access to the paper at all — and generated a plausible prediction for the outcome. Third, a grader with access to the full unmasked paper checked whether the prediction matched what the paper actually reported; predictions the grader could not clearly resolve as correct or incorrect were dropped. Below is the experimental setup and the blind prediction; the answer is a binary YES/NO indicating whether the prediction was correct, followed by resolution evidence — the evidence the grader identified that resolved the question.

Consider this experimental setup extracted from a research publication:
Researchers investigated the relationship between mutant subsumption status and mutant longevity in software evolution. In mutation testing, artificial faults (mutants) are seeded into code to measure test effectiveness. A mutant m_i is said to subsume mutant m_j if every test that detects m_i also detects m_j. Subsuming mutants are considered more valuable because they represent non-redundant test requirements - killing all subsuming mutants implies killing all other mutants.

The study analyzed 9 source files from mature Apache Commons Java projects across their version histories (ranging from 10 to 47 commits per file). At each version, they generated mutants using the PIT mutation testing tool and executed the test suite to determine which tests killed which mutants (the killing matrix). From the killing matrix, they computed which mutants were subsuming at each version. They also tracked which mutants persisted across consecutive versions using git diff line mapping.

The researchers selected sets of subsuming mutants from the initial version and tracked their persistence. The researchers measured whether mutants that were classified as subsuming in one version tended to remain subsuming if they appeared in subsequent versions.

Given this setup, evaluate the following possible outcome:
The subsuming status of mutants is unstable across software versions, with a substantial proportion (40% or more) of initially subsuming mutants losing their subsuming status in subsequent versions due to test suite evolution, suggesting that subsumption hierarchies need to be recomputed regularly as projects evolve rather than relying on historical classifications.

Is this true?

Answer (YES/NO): NO